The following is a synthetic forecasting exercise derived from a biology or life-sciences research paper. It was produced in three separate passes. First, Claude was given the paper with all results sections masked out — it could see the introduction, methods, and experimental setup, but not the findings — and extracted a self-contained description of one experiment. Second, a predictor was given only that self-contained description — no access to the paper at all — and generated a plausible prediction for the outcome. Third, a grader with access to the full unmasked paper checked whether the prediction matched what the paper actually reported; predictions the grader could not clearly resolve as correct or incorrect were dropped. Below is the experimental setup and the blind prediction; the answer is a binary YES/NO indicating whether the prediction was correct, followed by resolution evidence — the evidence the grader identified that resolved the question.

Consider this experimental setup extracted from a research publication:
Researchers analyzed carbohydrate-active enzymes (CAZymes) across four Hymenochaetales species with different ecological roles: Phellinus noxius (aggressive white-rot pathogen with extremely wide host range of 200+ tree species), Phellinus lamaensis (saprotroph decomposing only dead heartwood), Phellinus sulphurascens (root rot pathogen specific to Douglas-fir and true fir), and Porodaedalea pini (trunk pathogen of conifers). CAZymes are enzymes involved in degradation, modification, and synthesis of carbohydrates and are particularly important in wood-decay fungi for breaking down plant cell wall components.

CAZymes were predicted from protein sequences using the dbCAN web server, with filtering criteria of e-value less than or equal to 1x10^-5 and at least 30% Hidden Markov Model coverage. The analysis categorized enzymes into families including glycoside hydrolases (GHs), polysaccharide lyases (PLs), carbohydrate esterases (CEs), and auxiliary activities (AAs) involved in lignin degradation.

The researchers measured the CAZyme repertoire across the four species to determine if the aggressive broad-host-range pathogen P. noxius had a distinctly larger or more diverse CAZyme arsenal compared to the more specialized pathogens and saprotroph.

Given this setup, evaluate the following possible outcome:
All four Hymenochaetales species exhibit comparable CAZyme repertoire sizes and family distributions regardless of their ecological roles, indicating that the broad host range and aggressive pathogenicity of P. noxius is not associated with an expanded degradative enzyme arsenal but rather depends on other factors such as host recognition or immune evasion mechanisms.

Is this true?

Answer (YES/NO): NO